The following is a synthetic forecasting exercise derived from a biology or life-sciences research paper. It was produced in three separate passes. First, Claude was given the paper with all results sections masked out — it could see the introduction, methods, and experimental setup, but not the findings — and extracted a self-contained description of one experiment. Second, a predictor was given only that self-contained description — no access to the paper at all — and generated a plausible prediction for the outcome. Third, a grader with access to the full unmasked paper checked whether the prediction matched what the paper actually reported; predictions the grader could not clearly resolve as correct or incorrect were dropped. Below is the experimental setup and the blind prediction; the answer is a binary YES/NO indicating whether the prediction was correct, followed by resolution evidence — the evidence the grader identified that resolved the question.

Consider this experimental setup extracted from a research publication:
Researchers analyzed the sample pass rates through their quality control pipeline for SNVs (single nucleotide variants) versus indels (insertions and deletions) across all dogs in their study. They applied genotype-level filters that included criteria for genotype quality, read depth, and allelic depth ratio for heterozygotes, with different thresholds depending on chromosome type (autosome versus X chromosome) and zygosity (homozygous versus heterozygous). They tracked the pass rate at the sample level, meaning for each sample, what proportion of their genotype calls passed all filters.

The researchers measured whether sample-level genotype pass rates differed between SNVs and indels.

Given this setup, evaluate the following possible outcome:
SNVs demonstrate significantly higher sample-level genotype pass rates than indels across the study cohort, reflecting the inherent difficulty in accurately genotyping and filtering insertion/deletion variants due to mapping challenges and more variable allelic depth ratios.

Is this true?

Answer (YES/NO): YES